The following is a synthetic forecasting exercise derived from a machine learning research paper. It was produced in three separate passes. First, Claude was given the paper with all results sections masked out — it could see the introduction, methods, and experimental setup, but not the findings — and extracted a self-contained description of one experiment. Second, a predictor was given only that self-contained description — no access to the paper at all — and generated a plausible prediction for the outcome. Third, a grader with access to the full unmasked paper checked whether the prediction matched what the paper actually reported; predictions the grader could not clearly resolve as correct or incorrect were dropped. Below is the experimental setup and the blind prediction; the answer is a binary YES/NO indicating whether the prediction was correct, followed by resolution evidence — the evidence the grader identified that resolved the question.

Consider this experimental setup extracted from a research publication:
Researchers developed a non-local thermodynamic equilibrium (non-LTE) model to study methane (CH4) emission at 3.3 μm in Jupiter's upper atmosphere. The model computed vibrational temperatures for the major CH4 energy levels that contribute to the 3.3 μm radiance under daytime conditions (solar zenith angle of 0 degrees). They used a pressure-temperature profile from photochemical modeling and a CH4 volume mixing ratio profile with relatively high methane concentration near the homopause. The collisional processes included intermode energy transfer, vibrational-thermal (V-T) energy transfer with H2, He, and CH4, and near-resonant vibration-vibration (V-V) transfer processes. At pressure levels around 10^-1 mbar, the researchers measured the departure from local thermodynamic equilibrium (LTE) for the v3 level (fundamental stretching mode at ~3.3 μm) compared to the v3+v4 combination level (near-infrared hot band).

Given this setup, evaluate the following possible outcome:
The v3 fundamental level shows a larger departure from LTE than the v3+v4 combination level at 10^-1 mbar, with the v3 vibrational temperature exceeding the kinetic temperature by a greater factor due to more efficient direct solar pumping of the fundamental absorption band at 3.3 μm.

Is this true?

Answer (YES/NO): NO